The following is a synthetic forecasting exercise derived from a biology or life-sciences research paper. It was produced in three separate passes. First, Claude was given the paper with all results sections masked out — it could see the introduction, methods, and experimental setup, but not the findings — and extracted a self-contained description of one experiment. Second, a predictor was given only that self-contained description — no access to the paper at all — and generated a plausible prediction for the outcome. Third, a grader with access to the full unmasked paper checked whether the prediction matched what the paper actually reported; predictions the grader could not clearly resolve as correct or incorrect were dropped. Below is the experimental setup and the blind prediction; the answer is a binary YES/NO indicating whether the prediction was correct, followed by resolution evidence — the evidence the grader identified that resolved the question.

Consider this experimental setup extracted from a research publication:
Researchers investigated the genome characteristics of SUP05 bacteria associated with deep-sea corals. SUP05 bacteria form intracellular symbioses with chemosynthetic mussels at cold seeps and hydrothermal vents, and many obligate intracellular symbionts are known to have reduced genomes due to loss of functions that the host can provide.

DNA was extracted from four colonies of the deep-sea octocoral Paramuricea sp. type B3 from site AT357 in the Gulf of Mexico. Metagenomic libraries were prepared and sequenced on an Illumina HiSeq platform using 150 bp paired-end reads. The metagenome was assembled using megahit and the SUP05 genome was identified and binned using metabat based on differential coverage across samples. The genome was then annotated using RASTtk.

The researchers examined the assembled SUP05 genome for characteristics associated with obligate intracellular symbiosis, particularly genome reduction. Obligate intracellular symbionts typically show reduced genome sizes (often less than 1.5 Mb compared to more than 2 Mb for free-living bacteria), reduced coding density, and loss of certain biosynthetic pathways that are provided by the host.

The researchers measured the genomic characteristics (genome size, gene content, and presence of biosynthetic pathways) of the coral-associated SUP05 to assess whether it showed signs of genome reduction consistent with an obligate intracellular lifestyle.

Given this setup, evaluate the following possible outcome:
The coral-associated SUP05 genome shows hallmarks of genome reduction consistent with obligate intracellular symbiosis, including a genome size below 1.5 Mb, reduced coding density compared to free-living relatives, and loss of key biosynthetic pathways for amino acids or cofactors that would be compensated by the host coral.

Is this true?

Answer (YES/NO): NO